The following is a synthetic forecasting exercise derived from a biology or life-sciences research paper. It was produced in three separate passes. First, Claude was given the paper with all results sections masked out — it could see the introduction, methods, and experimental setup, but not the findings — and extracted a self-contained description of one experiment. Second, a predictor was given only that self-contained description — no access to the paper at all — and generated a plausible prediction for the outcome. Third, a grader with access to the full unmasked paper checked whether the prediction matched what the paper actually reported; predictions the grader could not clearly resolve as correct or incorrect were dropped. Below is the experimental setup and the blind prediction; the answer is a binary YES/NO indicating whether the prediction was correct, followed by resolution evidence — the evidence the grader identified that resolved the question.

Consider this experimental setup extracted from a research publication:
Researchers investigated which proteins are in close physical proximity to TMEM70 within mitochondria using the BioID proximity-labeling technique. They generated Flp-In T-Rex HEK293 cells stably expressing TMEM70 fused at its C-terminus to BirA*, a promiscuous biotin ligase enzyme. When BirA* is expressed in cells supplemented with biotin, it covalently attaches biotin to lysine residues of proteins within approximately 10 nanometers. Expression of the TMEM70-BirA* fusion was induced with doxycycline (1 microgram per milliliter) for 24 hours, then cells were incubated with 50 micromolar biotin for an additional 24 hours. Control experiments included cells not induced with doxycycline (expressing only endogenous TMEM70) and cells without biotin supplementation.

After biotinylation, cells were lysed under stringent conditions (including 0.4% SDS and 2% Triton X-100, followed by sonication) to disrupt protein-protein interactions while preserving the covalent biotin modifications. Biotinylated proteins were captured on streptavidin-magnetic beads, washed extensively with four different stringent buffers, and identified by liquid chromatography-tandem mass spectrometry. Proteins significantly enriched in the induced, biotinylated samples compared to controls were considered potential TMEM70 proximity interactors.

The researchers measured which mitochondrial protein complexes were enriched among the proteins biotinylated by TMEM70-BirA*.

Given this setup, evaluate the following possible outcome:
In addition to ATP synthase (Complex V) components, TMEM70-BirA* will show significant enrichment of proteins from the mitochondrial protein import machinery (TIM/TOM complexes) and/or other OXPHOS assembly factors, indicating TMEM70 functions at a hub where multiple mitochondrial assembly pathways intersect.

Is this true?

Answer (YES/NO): YES